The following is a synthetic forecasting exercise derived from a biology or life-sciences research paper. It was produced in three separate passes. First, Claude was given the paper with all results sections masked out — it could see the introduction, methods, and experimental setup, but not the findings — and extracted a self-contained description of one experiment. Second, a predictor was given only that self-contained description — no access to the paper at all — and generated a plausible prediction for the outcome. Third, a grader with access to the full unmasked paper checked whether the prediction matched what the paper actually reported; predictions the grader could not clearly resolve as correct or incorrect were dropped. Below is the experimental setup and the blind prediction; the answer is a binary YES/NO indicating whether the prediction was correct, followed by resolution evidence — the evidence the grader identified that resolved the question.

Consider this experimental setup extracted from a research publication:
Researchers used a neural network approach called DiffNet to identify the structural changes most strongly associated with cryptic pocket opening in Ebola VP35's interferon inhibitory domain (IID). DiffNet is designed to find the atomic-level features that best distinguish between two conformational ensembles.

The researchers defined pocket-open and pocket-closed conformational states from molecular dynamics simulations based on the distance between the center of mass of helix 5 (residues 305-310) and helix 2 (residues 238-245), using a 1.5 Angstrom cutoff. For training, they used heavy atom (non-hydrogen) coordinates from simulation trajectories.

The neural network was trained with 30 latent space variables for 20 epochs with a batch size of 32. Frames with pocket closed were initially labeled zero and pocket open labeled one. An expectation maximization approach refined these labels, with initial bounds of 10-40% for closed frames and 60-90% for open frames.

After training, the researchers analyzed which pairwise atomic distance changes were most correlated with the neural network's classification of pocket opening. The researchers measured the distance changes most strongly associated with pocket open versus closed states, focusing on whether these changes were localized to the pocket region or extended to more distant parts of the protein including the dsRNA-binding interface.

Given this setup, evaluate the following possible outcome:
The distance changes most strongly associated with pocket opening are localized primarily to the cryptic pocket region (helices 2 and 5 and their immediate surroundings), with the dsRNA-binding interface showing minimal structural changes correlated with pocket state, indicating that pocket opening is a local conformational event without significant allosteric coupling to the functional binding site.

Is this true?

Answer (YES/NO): NO